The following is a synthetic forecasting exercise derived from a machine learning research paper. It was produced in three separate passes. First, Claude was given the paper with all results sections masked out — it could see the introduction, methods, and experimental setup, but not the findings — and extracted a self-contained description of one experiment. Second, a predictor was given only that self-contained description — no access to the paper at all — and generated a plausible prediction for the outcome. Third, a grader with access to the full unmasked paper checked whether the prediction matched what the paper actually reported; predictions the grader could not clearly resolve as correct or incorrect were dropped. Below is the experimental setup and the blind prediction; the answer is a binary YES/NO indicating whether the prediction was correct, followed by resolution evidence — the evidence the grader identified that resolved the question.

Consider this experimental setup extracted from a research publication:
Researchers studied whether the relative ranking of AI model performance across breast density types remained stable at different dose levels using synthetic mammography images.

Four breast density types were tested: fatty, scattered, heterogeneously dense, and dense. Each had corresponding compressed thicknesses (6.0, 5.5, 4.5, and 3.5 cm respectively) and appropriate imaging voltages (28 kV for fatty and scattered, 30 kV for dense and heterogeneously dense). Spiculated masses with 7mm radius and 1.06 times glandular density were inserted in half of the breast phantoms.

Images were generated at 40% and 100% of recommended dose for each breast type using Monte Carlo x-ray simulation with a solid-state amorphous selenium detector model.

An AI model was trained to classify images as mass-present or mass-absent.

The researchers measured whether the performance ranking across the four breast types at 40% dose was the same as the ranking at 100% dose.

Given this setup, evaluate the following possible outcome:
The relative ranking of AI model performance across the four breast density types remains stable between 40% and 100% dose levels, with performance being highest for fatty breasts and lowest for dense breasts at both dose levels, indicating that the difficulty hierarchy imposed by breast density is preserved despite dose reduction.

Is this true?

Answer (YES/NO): YES